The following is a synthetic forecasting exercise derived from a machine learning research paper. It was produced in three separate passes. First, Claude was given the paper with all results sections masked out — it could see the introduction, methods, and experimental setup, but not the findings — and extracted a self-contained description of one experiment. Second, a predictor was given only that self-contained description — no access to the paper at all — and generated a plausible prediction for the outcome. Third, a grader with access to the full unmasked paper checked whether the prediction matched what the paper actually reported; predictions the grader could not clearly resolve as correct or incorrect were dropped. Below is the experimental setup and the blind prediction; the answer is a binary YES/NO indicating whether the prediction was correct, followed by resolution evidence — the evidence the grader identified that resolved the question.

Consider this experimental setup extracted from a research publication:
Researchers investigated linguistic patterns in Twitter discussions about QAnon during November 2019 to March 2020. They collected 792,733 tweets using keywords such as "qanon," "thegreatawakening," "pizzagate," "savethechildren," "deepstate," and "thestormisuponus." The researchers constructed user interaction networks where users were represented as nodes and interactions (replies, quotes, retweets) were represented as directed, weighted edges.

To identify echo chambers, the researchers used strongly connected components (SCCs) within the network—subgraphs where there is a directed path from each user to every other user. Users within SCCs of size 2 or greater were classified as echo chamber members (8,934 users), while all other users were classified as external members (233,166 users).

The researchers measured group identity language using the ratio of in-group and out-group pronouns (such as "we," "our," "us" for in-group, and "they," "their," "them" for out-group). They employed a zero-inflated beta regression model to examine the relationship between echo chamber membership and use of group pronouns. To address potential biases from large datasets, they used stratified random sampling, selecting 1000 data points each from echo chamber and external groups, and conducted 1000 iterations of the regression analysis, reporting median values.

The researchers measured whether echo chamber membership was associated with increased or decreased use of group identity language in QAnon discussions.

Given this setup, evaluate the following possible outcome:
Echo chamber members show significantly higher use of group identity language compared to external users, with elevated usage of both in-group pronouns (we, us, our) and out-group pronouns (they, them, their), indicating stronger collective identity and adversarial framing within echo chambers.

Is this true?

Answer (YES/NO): NO